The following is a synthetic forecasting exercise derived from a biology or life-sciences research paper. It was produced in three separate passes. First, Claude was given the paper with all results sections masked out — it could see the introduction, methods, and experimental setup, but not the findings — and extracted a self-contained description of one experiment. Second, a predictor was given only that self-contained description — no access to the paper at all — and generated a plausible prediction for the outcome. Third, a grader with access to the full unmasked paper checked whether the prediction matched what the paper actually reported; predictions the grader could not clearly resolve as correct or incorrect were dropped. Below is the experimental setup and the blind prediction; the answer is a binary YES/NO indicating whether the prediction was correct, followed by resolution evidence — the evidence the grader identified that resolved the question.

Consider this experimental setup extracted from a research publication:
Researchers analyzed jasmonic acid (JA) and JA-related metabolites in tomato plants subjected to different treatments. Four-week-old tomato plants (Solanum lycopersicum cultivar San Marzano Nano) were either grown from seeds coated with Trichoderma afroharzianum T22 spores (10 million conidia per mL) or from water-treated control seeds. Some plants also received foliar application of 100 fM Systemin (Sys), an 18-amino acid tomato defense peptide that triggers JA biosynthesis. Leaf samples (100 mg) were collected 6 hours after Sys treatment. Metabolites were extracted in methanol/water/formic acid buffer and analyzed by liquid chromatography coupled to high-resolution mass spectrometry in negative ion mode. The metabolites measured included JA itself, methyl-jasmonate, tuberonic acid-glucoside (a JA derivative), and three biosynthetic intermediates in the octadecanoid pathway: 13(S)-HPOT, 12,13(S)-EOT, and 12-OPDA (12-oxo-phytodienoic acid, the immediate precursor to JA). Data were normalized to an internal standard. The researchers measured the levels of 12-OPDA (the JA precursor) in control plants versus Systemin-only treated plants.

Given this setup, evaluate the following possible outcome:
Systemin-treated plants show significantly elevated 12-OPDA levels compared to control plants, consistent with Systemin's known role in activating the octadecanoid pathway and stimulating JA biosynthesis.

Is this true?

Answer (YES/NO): YES